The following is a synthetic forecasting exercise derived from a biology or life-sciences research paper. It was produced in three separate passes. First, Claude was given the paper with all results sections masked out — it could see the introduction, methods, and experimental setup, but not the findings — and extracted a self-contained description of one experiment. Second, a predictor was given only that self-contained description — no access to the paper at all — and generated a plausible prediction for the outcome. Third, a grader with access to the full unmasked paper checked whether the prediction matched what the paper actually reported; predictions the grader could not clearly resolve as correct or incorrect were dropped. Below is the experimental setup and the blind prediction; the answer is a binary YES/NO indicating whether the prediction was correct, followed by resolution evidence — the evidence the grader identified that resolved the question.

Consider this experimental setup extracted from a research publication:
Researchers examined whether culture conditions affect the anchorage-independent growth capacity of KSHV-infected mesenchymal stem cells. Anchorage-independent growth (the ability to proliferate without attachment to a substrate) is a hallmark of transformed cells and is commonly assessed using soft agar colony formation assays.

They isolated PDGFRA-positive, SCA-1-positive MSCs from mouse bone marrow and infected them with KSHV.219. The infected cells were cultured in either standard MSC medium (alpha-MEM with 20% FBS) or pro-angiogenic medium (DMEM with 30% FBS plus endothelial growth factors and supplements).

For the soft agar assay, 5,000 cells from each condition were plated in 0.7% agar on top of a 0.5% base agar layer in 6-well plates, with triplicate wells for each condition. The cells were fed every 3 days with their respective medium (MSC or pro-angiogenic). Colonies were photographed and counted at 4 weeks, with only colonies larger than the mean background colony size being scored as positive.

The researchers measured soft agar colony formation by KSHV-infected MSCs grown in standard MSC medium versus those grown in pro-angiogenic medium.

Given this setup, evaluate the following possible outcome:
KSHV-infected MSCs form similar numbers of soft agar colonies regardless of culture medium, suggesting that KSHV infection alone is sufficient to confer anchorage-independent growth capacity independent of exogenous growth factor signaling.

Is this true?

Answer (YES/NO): NO